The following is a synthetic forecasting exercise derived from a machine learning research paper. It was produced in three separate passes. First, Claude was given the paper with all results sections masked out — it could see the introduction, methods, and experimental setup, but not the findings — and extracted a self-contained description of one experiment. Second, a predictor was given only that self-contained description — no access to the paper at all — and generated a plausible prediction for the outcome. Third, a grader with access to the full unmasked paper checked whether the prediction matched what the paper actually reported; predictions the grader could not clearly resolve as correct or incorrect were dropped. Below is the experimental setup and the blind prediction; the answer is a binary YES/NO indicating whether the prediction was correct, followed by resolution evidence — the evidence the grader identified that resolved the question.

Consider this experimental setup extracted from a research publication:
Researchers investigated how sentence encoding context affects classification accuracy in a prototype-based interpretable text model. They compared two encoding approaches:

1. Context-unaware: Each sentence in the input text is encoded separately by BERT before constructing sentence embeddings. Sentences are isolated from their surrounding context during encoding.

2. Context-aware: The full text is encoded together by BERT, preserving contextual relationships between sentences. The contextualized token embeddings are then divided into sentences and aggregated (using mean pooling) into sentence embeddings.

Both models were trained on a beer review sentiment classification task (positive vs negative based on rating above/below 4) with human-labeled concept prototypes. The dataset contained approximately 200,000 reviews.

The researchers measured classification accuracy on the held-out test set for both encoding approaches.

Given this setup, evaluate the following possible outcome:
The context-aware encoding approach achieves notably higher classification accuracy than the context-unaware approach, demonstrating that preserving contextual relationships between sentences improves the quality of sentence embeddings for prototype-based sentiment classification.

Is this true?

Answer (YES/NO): YES